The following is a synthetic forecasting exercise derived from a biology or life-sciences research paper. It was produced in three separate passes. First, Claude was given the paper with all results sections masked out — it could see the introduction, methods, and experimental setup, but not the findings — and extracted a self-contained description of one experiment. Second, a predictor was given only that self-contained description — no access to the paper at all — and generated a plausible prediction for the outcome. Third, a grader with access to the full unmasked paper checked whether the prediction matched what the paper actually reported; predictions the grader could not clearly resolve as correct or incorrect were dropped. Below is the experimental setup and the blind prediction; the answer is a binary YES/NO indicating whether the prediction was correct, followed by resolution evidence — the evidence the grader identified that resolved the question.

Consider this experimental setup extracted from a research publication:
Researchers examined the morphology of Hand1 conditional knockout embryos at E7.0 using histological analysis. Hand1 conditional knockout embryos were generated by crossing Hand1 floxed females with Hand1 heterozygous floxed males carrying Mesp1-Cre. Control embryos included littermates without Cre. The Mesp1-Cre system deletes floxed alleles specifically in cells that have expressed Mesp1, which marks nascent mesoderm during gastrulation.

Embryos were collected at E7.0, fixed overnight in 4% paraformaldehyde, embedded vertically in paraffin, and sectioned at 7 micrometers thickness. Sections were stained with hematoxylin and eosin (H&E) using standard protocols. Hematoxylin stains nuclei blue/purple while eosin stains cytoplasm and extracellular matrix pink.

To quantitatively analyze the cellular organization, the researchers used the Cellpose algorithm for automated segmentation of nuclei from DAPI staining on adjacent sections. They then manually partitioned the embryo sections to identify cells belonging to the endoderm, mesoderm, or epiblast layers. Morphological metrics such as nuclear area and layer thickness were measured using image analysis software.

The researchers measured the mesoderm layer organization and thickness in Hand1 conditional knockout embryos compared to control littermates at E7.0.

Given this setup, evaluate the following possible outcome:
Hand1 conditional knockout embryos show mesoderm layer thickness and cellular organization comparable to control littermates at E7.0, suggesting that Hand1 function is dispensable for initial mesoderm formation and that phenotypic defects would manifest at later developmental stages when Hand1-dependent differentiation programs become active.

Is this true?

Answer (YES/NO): NO